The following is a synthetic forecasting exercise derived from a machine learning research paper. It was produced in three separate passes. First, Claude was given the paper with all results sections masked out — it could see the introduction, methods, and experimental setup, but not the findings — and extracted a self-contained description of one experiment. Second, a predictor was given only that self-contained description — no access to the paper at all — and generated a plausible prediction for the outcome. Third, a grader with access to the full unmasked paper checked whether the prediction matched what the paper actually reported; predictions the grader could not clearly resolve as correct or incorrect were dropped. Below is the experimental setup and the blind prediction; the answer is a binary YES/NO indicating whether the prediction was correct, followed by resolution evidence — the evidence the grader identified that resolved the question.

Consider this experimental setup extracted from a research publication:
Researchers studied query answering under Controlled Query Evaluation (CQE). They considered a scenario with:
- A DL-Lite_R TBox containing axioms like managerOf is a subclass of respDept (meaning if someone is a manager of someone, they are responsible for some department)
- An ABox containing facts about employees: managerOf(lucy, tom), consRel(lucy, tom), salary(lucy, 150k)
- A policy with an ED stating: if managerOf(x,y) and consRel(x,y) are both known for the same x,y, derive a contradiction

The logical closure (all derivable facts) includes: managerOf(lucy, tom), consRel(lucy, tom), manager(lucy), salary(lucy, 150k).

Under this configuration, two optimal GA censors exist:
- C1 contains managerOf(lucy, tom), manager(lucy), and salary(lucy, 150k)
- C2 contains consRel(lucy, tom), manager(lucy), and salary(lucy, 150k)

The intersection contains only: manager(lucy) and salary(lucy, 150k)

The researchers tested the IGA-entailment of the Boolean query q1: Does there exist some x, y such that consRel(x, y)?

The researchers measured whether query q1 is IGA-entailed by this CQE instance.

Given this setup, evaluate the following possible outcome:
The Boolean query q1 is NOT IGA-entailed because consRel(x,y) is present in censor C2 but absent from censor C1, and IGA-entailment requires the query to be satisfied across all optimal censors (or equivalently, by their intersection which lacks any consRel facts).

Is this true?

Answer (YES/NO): YES